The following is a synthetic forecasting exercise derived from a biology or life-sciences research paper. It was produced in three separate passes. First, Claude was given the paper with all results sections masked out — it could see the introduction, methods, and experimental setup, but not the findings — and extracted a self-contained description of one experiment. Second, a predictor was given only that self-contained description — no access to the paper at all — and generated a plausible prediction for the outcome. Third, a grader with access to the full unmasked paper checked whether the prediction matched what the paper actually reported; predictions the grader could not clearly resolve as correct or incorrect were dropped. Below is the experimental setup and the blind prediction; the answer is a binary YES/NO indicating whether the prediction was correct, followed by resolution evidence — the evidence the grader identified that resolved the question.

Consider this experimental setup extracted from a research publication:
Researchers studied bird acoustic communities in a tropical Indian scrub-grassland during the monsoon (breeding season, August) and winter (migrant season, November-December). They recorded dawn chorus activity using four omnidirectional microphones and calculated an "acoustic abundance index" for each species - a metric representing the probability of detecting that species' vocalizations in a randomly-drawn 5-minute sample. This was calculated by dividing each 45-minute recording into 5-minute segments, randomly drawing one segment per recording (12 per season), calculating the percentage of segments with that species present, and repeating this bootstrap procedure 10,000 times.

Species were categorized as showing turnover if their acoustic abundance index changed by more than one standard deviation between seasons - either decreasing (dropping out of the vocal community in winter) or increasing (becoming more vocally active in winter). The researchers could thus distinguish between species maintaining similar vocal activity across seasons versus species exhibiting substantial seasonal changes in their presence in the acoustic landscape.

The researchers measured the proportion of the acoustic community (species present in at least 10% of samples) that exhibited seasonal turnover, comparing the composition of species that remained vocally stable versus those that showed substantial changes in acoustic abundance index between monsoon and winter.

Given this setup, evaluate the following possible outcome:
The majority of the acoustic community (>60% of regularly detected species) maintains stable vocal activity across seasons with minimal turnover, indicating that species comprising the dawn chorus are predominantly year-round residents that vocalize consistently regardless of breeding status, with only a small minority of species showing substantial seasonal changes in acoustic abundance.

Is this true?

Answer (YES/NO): NO